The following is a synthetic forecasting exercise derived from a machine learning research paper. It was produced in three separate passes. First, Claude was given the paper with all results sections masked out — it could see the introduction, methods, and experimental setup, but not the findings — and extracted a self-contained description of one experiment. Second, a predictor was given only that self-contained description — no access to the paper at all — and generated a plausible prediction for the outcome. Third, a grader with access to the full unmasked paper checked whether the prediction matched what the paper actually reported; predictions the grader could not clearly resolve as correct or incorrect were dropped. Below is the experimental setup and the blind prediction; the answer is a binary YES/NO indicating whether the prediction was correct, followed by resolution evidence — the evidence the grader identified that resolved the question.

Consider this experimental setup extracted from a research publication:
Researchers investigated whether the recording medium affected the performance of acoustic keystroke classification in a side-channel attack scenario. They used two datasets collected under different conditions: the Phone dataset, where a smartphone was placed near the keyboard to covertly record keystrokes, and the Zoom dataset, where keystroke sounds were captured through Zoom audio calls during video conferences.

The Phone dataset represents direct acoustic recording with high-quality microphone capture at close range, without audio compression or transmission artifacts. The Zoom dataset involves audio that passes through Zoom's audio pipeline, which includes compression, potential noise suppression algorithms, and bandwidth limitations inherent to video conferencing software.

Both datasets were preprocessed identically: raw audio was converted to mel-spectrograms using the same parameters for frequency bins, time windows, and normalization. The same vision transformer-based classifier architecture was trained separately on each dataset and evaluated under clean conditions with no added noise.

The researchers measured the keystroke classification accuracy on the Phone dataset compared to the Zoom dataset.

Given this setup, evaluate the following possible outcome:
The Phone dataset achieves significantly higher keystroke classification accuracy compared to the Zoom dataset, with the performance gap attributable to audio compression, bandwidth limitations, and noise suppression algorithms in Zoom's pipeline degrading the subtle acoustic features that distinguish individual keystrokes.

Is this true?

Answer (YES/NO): NO